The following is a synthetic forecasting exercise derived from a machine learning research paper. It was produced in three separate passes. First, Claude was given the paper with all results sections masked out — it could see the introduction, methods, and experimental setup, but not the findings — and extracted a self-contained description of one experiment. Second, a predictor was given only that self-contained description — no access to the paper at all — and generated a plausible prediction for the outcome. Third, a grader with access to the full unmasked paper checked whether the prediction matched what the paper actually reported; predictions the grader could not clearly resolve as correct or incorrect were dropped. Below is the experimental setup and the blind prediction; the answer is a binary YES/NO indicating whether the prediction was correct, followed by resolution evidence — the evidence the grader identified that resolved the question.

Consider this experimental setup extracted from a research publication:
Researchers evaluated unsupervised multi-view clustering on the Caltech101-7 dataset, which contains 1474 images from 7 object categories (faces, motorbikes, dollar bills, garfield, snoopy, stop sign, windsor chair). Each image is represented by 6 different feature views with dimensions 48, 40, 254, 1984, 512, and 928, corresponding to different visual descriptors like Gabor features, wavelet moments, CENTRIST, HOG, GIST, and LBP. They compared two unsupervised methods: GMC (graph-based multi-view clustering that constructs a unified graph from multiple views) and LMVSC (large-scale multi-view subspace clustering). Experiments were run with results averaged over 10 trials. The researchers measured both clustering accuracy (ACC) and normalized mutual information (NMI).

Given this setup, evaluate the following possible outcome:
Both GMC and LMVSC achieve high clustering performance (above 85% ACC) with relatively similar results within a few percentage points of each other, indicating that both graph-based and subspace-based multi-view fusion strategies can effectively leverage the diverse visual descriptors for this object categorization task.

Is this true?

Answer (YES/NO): NO